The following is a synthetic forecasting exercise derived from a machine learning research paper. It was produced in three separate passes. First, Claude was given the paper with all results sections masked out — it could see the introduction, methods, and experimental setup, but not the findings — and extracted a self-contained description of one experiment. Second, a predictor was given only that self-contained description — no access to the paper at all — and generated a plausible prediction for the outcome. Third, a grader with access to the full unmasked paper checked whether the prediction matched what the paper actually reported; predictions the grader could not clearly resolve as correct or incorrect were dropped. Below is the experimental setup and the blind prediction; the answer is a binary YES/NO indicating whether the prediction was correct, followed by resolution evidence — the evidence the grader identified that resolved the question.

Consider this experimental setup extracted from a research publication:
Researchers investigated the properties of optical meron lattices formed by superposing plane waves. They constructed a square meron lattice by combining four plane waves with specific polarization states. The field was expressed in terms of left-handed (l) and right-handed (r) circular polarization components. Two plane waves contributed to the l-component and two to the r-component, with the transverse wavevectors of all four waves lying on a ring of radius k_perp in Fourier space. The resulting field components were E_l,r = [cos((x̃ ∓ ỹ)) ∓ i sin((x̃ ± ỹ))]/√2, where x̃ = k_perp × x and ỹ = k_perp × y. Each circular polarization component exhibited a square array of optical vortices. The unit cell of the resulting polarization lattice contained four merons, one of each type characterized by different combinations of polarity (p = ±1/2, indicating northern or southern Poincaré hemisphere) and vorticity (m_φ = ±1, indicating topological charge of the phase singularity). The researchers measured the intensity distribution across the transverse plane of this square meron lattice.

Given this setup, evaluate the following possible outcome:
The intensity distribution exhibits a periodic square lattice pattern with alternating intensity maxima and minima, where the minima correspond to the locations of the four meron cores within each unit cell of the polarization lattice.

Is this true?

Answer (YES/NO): NO